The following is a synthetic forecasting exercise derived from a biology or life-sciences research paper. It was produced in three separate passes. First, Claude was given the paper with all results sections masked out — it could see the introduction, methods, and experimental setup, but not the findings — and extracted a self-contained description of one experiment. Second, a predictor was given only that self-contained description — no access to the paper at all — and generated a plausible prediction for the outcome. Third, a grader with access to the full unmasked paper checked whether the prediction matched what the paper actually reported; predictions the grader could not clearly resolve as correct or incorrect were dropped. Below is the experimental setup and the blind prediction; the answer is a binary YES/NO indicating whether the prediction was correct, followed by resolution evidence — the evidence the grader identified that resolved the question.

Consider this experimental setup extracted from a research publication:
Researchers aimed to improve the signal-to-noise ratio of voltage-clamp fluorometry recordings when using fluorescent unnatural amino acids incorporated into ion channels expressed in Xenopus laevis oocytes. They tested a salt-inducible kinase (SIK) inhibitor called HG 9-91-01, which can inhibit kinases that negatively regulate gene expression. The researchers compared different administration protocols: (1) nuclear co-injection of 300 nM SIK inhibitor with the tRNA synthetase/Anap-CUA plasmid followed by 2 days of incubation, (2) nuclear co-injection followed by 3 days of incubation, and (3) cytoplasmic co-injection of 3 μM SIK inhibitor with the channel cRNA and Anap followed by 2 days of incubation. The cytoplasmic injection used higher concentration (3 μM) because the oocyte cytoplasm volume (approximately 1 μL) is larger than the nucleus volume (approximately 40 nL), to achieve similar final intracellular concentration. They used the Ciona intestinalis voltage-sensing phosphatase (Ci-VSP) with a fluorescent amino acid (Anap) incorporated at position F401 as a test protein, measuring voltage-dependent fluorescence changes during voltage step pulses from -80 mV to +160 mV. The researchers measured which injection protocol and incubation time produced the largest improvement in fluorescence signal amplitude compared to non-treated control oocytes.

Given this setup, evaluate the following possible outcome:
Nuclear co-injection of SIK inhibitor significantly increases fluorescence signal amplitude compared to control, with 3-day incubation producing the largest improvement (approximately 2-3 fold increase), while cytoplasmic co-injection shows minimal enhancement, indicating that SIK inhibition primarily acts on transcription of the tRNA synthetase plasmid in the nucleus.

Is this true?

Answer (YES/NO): NO